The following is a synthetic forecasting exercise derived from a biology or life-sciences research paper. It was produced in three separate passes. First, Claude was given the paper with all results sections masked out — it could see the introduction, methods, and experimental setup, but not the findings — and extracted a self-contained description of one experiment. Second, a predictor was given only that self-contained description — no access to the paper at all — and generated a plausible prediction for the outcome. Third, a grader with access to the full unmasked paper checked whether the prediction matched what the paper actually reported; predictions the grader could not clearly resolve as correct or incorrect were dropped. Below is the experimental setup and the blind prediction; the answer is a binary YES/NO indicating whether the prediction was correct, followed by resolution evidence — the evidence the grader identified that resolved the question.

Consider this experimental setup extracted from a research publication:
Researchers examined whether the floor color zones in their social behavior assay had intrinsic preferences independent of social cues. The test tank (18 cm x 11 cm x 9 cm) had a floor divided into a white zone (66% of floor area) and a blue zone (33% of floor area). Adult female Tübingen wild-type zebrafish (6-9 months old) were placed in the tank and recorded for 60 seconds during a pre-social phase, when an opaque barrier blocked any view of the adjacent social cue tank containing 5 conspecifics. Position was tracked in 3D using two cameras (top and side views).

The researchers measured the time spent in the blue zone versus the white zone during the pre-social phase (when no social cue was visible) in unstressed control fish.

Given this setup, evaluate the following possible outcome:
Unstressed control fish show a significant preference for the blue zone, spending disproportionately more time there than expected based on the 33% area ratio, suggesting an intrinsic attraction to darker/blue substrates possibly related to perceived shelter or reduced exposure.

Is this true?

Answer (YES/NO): YES